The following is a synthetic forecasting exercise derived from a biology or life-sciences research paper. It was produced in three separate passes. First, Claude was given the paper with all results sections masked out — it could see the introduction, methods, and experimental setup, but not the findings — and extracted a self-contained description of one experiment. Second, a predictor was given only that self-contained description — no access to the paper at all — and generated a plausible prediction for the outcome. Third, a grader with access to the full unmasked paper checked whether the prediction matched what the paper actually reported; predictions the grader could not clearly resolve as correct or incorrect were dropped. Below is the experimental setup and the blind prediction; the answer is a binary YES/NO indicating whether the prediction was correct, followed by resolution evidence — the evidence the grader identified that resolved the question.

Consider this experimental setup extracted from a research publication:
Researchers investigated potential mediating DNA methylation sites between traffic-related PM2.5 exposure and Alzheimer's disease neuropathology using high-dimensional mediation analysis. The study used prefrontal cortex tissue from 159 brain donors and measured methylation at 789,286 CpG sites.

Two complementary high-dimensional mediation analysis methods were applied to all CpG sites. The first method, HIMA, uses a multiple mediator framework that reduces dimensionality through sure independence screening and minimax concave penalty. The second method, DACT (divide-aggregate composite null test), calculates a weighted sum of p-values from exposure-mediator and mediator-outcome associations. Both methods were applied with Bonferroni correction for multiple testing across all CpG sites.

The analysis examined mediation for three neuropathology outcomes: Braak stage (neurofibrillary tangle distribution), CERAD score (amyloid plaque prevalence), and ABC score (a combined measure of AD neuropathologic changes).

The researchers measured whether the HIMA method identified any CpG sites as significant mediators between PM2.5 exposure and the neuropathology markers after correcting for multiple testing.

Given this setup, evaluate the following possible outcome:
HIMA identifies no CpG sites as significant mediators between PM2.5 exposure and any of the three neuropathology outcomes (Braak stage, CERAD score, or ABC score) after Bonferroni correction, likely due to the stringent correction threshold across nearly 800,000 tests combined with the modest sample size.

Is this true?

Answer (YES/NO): YES